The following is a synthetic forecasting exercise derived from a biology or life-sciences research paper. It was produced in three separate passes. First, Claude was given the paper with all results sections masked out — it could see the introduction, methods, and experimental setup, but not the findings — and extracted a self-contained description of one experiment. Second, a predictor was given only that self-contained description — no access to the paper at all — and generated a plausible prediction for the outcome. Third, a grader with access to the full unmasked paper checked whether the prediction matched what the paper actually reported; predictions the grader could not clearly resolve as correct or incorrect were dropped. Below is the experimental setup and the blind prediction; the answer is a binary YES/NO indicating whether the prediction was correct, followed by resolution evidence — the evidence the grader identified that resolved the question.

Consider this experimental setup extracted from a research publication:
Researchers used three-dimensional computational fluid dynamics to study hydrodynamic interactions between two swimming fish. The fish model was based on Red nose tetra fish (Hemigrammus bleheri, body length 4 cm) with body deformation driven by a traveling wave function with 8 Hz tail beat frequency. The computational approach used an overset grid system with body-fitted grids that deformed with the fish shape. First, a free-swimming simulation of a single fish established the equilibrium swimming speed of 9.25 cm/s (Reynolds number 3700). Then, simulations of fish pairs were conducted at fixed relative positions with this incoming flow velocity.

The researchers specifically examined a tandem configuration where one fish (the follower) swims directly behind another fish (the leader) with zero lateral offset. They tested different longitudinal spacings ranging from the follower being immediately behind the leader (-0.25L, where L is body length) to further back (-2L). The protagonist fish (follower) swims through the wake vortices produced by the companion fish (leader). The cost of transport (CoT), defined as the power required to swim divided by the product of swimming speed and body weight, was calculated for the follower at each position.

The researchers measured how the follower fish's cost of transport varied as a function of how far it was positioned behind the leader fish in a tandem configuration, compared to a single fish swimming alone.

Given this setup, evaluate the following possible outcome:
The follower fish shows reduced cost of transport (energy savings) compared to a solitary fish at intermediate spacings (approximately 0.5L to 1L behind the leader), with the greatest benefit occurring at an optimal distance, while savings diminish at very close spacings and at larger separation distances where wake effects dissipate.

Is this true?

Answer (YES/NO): NO